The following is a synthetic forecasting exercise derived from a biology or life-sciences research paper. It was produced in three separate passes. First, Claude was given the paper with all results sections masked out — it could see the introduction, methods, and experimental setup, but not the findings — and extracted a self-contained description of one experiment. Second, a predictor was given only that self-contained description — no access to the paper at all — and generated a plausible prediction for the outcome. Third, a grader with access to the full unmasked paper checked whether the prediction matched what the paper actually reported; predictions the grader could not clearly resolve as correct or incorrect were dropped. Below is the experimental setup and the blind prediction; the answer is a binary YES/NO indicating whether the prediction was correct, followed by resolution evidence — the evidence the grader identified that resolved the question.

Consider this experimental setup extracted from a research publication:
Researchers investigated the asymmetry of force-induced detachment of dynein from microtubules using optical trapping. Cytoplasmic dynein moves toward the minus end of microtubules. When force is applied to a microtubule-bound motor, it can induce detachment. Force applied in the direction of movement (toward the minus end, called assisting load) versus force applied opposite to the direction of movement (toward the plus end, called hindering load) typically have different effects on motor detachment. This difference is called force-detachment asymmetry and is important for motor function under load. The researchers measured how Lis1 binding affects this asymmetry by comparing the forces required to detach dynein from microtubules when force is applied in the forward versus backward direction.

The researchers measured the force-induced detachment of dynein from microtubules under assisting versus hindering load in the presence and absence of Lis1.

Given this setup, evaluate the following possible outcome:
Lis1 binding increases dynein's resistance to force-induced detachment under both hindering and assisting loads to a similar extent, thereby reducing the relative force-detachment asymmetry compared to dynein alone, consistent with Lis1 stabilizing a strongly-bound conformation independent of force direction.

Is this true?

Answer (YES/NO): NO